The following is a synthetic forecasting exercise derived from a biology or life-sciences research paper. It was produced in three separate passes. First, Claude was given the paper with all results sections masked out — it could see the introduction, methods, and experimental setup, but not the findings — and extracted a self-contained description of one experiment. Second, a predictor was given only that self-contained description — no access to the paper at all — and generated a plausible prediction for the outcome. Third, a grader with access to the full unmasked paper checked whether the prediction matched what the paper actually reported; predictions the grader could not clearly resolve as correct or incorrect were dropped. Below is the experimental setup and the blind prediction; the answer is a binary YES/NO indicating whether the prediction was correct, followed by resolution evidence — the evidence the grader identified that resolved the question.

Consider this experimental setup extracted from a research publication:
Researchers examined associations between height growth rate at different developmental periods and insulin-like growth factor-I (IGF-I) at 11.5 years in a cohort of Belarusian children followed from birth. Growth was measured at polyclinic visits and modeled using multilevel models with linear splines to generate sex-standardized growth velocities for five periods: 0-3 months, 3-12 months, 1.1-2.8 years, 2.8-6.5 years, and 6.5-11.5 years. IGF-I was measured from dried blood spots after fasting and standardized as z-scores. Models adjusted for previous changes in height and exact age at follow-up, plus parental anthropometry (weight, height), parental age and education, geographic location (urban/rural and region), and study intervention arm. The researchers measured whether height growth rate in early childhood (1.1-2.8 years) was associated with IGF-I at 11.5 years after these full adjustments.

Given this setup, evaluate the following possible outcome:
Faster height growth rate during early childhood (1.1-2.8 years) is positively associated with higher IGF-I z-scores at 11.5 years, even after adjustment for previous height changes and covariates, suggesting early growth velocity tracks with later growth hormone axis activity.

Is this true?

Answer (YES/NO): YES